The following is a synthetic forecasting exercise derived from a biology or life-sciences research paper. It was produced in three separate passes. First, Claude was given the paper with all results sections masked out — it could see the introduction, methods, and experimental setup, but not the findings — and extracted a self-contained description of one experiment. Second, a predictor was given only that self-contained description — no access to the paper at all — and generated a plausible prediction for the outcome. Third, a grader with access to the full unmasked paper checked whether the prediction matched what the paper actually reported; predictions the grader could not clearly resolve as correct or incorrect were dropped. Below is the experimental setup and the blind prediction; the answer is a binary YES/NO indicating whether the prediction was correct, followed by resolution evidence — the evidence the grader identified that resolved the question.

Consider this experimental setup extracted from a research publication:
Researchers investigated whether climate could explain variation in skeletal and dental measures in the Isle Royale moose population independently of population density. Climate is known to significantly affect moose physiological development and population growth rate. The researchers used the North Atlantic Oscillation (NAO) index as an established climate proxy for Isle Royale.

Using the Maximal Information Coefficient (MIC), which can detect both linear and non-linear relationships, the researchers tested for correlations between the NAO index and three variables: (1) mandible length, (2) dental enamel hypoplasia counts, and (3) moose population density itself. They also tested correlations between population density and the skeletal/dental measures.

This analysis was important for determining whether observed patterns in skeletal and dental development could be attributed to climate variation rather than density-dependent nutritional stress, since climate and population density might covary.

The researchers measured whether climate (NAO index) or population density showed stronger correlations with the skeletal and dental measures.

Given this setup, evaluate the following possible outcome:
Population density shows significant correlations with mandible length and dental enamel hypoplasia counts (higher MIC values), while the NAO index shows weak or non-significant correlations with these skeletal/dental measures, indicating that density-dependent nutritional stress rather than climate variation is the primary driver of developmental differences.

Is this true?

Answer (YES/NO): YES